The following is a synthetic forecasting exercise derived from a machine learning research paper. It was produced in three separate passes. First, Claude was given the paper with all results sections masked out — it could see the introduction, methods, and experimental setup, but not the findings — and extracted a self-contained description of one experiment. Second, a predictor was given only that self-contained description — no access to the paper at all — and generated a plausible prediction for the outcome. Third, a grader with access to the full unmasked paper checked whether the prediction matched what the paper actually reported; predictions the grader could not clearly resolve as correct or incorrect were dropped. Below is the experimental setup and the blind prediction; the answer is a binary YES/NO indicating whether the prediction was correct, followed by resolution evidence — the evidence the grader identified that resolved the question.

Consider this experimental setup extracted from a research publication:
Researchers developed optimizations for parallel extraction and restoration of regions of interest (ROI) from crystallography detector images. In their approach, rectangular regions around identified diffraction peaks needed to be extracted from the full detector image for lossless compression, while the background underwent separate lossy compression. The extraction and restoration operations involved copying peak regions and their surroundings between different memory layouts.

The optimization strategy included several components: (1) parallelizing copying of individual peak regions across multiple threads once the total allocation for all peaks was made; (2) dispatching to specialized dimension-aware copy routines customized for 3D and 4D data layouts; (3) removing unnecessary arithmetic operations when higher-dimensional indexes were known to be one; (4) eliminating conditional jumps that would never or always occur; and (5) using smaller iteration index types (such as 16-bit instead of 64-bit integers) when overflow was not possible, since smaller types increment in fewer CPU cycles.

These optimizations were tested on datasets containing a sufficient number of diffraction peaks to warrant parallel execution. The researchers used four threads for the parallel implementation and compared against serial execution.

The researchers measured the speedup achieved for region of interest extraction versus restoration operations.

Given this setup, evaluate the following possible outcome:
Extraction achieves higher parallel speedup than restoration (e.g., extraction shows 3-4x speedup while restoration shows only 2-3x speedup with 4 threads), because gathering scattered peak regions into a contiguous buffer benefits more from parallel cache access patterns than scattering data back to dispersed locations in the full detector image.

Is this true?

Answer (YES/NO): NO